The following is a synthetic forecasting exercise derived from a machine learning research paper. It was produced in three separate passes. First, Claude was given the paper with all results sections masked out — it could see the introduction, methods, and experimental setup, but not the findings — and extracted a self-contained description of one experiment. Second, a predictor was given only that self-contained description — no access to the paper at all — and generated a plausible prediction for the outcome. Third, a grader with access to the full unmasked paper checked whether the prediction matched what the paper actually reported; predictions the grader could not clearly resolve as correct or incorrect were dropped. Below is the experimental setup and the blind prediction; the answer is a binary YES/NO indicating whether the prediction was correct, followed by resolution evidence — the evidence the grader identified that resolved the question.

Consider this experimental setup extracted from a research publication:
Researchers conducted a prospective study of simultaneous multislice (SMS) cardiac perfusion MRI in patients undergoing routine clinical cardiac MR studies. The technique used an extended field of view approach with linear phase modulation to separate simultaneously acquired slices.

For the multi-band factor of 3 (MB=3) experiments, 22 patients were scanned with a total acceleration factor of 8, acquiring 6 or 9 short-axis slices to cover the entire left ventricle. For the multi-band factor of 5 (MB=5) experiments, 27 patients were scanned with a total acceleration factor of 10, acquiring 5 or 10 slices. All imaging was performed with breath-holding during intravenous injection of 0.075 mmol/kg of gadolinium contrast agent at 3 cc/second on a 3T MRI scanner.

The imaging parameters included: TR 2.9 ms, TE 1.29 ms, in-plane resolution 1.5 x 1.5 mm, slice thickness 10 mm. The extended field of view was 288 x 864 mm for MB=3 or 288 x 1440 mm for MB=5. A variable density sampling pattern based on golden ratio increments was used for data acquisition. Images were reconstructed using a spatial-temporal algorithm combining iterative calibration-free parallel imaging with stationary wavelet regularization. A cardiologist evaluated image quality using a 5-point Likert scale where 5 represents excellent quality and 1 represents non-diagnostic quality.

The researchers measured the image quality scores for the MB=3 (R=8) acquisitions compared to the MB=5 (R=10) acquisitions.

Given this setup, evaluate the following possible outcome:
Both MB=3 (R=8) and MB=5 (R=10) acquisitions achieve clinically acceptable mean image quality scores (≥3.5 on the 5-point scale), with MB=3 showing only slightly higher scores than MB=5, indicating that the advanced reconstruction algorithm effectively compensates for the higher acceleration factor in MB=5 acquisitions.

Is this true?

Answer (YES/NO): NO